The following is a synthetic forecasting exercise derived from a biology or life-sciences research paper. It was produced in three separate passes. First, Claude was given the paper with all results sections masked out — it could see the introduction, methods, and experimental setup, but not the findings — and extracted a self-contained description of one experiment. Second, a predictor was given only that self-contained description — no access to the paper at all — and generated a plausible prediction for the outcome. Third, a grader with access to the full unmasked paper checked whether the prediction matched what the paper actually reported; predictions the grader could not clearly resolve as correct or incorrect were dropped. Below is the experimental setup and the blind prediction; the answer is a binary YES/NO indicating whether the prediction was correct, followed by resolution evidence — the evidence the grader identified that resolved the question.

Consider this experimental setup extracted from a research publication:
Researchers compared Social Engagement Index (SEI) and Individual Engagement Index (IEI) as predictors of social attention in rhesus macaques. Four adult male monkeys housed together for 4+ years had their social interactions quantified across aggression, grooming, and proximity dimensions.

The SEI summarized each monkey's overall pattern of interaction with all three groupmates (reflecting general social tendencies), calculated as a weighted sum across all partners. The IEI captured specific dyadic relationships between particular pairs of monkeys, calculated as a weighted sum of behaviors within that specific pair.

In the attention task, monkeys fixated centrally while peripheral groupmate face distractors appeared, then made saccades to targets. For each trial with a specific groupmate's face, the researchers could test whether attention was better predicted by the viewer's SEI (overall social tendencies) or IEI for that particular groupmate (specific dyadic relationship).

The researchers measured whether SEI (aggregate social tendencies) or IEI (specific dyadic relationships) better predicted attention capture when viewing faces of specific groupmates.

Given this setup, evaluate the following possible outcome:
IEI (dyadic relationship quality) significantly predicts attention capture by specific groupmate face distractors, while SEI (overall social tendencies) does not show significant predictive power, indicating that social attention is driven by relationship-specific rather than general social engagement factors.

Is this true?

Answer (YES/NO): NO